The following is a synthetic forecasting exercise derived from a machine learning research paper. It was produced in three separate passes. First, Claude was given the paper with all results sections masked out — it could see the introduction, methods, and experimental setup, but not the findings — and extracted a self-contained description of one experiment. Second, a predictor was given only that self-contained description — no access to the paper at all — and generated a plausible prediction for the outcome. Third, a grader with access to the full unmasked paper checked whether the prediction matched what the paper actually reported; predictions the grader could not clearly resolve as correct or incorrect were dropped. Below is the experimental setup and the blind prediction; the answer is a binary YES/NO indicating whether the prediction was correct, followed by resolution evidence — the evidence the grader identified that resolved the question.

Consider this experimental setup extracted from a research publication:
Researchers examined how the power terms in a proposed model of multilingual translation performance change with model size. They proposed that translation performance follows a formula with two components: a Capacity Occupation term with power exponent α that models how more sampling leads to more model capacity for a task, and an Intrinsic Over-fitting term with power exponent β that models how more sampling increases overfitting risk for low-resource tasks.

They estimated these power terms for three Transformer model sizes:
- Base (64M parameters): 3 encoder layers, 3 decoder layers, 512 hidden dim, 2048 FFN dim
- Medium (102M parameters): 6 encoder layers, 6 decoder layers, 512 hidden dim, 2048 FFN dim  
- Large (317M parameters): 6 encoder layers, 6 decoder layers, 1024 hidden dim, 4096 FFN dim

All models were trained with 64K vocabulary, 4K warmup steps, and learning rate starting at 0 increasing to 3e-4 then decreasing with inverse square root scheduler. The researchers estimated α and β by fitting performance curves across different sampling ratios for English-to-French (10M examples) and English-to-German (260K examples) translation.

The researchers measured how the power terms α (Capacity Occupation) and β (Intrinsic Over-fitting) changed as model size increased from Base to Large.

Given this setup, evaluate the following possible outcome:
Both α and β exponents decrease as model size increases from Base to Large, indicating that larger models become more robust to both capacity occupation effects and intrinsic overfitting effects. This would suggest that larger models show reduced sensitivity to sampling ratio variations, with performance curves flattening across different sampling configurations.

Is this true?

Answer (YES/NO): NO